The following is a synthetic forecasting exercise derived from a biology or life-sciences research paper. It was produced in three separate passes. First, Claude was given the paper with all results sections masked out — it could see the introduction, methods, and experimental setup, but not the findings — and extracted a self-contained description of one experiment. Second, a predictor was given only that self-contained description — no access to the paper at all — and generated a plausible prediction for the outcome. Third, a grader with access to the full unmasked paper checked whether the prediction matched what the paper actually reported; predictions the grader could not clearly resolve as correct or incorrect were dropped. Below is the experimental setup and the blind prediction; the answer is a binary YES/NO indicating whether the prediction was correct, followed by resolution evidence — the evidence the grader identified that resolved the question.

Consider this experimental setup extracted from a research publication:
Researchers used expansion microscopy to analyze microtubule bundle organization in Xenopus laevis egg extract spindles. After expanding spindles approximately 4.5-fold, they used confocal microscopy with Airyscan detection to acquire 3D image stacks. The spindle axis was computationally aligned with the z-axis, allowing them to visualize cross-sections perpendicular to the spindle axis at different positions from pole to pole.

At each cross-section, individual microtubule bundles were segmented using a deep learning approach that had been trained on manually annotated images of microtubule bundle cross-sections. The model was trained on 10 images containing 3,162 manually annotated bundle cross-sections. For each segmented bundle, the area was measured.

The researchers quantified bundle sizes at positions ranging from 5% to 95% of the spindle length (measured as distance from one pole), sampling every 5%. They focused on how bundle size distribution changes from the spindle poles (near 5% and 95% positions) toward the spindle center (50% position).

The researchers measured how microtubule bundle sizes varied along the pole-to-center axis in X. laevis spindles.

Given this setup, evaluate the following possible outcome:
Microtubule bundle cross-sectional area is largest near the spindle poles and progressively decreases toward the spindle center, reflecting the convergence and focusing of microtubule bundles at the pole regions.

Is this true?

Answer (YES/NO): NO